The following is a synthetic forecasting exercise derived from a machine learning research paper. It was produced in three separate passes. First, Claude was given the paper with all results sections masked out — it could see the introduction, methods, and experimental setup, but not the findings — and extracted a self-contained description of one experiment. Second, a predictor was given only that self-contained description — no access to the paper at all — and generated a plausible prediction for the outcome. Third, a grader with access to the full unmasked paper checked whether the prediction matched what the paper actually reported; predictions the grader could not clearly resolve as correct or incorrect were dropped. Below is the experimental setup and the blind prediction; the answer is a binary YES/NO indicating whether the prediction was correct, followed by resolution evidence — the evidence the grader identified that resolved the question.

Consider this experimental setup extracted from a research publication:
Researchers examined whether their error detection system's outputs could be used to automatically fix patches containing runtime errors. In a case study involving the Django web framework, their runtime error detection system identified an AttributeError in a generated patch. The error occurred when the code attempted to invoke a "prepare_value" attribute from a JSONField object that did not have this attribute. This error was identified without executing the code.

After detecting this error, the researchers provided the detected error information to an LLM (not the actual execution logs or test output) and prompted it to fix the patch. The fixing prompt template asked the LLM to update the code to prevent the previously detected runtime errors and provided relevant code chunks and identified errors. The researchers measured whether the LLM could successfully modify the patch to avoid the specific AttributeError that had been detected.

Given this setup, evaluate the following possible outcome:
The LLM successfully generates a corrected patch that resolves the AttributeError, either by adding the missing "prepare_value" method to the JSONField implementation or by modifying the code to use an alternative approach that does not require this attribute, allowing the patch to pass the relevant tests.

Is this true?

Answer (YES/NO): NO